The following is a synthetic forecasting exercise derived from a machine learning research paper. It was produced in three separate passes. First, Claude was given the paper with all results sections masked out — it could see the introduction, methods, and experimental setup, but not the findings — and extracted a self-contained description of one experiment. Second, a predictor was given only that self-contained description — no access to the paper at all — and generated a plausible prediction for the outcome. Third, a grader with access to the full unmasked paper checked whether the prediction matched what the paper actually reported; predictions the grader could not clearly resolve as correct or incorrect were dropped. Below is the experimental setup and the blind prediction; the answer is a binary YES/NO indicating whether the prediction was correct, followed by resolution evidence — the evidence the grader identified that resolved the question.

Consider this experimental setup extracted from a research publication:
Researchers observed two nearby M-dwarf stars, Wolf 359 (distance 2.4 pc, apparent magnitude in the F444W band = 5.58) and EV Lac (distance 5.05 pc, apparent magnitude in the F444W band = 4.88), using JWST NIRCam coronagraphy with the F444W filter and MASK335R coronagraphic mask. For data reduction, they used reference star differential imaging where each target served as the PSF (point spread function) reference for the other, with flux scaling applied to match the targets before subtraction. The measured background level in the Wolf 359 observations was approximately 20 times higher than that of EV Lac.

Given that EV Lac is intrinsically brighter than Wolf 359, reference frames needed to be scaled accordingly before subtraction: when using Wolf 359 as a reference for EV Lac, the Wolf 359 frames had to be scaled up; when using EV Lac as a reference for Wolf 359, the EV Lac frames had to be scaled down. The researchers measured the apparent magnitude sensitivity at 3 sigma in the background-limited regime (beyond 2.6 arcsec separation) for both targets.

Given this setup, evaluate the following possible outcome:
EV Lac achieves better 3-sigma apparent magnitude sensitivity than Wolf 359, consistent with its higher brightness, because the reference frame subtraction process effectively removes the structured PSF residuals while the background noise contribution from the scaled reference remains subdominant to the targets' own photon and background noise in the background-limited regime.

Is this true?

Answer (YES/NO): NO